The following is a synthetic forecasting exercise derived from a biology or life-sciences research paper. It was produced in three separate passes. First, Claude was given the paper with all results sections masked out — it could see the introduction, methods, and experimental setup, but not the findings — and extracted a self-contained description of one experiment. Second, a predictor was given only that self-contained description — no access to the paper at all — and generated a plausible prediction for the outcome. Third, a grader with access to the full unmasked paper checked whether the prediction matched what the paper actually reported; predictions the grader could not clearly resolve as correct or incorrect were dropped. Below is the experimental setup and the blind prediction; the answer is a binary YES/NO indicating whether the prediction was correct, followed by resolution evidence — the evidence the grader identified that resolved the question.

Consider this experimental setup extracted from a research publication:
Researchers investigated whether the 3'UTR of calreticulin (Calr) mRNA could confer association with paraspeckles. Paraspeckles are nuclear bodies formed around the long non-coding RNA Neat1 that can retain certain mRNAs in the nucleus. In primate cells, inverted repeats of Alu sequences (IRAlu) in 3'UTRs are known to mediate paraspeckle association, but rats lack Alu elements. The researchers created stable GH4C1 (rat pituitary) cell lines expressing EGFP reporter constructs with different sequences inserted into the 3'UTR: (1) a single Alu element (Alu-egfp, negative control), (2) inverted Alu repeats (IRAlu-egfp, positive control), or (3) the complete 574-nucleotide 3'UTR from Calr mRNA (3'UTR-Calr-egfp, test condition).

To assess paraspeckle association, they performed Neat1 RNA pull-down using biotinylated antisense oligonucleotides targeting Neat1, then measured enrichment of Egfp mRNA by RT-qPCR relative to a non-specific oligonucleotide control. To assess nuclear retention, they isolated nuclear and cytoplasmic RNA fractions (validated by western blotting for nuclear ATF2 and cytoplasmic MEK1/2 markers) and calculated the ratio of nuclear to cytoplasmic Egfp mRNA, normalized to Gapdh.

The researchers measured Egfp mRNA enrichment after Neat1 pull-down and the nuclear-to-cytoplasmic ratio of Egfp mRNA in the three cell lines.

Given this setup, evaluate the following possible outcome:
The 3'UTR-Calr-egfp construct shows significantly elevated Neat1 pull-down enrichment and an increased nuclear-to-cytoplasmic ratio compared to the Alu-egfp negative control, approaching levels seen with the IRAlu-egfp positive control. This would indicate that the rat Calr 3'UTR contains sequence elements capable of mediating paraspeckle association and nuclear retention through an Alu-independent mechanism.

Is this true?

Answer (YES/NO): YES